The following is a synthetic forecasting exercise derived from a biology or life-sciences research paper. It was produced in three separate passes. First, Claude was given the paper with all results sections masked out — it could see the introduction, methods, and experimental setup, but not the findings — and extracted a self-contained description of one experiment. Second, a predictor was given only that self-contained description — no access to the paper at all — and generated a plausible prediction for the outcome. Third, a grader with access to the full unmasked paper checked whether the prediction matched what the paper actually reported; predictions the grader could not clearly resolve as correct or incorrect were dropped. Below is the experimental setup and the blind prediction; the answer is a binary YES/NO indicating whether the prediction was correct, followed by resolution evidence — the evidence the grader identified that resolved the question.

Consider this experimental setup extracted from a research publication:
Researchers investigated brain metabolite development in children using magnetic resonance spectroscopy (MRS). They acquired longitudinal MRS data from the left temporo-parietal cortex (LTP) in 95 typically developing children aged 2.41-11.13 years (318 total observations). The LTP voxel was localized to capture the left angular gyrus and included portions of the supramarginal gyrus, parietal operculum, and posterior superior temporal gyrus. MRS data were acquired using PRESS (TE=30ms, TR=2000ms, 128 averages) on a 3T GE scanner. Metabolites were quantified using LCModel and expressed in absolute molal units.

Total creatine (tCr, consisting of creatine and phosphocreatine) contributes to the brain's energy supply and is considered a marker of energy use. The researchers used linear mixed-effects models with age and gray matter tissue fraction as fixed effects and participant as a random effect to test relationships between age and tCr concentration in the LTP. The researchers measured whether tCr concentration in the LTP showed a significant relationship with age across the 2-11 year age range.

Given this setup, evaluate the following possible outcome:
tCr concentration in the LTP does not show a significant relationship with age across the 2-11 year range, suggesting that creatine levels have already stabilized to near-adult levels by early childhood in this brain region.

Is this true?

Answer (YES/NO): NO